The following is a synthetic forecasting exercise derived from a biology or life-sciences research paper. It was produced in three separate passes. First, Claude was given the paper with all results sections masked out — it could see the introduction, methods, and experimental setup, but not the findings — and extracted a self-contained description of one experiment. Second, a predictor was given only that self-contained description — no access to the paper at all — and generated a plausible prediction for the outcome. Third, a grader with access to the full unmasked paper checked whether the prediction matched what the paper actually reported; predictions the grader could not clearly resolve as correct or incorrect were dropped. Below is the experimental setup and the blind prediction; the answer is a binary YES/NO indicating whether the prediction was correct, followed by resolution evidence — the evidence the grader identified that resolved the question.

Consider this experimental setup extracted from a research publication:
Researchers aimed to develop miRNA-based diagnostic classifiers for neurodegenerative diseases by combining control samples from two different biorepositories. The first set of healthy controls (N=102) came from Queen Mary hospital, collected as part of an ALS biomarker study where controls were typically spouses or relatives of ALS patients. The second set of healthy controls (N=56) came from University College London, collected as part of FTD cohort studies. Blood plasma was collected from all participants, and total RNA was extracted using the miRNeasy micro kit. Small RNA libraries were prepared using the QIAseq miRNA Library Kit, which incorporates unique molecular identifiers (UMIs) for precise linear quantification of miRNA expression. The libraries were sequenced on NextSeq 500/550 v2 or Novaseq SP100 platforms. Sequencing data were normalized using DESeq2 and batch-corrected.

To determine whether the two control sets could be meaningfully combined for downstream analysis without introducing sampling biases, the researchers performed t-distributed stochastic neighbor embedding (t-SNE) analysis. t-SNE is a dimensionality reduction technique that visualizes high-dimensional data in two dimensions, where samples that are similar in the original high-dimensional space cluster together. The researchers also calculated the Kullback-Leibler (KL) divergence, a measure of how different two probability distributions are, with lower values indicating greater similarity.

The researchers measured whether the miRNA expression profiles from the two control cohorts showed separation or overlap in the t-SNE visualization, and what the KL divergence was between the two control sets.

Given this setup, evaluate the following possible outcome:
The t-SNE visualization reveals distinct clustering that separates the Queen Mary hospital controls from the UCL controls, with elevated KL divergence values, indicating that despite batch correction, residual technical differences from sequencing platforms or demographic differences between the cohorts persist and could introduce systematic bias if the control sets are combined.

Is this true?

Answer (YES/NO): NO